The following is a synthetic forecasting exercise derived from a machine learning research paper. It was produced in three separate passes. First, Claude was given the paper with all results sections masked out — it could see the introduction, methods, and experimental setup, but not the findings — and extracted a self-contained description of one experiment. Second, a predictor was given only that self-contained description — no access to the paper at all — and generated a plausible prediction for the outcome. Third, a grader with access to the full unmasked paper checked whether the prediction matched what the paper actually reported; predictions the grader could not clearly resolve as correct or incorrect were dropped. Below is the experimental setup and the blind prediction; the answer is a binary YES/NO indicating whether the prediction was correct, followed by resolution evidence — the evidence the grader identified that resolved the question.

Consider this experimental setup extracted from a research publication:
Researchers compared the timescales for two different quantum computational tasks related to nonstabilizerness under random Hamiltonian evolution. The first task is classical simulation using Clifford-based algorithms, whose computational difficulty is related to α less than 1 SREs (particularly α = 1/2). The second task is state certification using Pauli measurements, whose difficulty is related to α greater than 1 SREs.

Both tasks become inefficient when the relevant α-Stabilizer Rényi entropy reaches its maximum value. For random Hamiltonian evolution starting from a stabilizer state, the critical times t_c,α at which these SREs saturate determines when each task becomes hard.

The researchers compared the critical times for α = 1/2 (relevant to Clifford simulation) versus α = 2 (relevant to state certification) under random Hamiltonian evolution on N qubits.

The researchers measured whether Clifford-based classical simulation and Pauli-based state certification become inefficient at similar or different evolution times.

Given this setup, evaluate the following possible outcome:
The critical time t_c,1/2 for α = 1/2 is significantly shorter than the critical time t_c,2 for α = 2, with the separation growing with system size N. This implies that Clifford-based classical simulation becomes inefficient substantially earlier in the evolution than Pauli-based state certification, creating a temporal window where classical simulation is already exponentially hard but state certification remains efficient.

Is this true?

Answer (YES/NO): YES